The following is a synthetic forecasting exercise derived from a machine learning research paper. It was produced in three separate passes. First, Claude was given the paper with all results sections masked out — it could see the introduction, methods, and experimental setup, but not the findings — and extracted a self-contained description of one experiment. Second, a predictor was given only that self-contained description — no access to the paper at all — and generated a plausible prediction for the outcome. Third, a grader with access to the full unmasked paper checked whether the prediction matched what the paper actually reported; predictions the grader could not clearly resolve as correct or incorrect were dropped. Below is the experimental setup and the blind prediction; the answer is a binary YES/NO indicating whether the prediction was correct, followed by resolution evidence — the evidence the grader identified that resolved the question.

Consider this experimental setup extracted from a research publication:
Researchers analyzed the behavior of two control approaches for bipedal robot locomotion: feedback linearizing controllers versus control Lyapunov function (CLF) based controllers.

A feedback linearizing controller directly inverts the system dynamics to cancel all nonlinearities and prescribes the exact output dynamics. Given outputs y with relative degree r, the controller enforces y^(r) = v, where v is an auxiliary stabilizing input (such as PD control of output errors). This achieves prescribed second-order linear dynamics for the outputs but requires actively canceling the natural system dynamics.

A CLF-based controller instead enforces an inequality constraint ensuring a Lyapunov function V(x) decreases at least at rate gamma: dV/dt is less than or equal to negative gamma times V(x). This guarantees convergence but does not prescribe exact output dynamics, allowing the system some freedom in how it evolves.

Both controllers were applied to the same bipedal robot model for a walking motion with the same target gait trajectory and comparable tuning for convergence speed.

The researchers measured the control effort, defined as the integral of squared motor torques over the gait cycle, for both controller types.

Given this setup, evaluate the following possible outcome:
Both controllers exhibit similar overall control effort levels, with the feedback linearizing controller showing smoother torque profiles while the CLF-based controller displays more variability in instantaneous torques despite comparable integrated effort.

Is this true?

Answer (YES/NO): NO